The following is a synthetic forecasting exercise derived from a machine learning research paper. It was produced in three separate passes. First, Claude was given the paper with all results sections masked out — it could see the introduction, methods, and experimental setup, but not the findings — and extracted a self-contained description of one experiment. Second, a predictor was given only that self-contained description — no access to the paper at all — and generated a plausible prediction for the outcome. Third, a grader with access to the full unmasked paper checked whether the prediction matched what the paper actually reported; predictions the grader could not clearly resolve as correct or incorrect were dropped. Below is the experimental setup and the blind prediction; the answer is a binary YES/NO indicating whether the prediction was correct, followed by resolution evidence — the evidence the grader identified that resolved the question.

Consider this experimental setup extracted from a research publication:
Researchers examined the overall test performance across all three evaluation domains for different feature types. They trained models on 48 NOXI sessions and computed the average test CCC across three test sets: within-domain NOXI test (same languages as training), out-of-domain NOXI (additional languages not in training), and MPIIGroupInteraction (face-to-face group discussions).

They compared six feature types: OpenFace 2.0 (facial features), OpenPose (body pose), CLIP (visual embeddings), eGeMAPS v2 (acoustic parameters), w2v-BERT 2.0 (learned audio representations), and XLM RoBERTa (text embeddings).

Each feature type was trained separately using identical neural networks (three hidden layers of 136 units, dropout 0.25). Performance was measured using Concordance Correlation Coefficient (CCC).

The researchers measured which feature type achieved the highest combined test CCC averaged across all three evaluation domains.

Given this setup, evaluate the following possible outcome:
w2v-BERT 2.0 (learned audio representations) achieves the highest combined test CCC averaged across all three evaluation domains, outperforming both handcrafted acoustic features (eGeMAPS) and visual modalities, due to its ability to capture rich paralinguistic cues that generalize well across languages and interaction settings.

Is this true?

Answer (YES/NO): YES